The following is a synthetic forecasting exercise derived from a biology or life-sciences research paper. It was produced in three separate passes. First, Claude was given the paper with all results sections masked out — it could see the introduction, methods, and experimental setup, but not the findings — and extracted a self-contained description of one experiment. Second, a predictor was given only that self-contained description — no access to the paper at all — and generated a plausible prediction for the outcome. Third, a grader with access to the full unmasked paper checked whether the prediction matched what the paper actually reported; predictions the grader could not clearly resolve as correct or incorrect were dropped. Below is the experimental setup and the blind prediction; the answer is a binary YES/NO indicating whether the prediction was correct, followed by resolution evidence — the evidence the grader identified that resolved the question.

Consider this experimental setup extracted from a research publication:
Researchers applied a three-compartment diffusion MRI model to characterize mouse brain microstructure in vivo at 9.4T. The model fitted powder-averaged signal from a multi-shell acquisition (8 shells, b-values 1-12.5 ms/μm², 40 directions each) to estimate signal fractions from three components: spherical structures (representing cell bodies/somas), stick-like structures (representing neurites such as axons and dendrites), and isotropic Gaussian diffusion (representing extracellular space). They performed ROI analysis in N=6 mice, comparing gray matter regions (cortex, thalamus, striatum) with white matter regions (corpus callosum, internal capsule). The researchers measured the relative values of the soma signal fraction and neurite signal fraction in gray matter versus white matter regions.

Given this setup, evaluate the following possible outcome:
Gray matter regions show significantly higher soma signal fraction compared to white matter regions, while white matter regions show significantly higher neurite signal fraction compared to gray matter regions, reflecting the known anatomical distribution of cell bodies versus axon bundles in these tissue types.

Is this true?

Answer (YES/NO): YES